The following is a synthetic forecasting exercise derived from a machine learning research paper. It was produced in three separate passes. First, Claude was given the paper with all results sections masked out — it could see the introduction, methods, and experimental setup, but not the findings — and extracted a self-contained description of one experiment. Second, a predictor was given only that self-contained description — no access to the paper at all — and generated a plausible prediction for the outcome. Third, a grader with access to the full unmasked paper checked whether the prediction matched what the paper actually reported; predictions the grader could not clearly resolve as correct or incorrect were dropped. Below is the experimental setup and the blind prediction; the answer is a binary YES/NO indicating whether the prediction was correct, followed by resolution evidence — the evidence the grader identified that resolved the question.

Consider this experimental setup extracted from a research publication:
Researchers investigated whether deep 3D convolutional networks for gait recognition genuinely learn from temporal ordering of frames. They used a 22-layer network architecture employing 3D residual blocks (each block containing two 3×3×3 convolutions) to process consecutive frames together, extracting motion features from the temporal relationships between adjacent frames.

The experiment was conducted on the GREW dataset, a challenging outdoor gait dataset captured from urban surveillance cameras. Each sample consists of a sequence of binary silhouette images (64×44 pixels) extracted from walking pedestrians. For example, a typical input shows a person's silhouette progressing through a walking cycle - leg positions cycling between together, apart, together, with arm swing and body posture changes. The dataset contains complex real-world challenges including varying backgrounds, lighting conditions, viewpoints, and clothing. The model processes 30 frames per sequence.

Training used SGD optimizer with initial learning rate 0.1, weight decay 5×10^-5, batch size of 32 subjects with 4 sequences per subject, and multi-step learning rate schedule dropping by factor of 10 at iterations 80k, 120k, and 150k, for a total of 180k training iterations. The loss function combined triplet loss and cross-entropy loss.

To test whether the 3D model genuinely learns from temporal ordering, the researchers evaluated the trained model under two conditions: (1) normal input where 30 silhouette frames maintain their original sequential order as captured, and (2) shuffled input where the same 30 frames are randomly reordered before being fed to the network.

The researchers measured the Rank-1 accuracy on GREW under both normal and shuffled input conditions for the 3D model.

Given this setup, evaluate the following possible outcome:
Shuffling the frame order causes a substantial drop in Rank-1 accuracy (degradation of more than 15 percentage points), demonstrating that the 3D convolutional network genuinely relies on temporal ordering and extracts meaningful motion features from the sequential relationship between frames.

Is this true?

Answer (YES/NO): YES